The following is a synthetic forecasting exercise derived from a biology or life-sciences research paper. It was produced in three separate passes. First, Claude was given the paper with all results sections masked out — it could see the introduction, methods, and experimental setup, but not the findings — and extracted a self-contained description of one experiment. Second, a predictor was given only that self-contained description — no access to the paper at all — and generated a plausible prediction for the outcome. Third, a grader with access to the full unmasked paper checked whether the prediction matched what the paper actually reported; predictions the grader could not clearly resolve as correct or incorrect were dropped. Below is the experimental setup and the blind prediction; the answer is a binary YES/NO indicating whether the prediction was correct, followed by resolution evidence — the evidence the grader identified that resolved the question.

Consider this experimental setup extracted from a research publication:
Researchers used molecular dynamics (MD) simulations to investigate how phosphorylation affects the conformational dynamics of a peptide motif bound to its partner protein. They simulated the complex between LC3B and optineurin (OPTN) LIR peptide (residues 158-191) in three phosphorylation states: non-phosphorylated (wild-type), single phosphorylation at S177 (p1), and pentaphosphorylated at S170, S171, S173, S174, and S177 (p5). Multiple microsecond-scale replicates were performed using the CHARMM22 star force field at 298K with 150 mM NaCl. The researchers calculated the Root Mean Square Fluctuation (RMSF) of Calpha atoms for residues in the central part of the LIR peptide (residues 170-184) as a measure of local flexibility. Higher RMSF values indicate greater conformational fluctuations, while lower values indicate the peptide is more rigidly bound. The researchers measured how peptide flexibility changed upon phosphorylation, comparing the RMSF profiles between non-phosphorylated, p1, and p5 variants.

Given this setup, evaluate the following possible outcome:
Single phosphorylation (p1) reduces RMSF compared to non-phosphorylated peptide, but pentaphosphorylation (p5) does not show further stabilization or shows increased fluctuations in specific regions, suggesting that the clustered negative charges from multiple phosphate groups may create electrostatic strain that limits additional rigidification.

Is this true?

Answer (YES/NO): NO